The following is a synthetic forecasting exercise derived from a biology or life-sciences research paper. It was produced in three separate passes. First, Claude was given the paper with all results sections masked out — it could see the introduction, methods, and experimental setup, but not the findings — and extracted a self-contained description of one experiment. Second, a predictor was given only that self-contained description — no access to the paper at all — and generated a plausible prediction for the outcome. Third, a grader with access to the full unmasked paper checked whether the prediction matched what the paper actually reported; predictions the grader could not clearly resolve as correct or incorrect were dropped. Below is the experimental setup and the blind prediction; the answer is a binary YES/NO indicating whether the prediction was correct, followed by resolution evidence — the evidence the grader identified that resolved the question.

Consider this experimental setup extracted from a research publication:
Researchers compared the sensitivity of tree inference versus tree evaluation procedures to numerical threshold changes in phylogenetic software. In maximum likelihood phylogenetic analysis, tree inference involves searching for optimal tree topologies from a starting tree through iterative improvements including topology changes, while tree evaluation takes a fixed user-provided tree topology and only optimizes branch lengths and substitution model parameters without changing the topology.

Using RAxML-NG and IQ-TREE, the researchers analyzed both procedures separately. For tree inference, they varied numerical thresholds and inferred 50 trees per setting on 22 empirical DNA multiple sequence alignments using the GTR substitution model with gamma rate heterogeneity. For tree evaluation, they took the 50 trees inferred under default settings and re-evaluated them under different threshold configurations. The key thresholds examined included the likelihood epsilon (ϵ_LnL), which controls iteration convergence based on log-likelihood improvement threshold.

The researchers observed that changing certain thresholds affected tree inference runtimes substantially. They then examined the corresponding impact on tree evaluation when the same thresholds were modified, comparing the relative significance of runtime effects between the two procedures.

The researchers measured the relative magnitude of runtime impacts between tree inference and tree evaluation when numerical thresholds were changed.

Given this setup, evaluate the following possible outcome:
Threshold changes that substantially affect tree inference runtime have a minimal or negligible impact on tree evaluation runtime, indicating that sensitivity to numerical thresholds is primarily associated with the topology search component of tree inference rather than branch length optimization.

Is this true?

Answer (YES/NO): NO